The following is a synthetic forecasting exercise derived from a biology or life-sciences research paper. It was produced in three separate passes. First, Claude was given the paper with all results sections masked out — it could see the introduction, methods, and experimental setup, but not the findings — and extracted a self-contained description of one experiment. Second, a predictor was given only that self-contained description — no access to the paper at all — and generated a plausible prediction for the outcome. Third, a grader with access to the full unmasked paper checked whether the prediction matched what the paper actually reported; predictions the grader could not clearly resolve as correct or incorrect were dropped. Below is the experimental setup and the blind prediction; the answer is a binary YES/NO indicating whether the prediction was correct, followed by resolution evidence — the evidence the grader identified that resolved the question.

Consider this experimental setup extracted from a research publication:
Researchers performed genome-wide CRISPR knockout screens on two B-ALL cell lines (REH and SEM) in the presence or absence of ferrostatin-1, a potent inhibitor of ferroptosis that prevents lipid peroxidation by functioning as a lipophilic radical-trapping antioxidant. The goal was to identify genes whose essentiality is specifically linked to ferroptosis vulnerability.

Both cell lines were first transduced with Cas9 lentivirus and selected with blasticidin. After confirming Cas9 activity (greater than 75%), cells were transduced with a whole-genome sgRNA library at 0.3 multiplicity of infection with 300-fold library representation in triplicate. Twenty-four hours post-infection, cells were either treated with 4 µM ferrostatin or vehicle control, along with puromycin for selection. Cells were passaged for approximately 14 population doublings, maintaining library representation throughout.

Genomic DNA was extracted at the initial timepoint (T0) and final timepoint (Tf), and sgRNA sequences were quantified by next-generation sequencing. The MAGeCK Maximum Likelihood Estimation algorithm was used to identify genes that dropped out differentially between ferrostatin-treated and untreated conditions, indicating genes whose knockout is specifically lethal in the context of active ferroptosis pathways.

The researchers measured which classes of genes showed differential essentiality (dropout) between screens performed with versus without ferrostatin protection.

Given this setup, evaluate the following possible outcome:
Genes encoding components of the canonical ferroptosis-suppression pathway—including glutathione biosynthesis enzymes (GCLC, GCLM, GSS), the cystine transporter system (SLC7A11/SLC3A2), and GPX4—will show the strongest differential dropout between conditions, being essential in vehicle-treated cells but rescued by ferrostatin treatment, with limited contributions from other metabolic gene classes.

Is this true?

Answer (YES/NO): NO